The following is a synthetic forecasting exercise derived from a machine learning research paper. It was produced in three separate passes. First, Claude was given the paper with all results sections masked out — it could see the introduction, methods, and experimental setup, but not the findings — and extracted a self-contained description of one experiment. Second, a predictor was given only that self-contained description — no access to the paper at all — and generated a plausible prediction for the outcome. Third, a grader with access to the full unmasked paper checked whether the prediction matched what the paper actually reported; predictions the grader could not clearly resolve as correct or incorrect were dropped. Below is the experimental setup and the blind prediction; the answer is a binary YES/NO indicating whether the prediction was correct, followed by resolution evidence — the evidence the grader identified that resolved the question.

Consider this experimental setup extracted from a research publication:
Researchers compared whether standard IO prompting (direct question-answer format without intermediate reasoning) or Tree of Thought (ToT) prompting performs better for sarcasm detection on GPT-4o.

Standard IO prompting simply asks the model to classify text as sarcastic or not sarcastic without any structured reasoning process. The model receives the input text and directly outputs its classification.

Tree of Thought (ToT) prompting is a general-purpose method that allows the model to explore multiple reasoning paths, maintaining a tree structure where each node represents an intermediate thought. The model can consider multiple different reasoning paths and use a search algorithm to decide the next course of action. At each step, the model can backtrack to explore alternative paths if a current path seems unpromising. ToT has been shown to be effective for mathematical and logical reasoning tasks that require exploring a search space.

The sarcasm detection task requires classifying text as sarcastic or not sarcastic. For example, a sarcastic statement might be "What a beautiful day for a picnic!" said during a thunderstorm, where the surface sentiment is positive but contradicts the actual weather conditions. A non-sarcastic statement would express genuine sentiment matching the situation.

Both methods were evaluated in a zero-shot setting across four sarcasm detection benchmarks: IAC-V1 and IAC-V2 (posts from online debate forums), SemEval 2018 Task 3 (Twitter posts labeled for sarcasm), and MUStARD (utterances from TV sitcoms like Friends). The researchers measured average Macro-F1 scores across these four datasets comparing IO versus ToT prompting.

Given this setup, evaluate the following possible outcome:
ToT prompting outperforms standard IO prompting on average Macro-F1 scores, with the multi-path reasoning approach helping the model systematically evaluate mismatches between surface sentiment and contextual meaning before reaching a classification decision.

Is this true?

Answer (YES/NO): NO